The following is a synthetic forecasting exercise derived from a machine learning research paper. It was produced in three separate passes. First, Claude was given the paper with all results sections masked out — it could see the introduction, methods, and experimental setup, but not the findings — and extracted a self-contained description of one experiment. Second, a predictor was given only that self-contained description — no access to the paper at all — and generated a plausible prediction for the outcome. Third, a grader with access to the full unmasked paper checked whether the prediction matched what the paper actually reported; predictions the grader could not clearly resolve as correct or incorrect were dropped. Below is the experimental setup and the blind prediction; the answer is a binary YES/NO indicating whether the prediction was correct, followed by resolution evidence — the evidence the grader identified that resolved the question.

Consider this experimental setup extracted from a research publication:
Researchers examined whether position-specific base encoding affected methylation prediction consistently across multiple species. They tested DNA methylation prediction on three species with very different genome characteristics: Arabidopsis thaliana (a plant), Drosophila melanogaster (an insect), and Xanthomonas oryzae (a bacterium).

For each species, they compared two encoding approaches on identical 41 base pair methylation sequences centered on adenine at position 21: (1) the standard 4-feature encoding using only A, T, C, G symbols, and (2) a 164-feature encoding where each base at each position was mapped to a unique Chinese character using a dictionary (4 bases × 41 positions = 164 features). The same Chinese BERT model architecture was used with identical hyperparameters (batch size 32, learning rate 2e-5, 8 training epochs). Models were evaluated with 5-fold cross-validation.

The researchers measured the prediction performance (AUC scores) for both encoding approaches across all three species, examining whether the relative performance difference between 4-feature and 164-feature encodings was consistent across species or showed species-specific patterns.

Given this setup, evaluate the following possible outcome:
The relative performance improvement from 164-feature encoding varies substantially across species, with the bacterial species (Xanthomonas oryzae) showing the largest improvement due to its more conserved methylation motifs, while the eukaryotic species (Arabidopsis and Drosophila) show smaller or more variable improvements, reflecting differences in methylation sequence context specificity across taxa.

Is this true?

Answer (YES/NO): NO